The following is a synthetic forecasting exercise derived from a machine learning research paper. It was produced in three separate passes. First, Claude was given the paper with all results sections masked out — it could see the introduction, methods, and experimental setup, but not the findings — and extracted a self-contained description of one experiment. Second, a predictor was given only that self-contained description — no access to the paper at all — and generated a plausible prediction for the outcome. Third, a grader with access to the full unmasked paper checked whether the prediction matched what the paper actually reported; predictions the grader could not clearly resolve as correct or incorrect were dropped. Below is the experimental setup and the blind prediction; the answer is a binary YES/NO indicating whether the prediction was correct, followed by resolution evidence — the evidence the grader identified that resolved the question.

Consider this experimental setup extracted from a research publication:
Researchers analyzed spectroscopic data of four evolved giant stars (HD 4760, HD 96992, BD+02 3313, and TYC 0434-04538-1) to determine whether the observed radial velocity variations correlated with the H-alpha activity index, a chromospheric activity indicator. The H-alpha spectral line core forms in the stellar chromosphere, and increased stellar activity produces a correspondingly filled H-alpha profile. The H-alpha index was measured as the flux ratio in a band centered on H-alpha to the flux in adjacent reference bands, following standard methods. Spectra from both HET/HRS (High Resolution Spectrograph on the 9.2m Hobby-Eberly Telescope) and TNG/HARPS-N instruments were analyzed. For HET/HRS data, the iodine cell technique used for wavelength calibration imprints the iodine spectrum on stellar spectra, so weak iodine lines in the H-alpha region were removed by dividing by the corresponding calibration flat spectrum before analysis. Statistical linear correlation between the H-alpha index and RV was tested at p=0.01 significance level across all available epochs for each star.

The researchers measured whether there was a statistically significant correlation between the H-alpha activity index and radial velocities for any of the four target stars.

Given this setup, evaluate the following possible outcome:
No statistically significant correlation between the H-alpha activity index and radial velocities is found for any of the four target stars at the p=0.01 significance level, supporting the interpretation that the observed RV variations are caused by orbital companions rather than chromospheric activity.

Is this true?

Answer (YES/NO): YES